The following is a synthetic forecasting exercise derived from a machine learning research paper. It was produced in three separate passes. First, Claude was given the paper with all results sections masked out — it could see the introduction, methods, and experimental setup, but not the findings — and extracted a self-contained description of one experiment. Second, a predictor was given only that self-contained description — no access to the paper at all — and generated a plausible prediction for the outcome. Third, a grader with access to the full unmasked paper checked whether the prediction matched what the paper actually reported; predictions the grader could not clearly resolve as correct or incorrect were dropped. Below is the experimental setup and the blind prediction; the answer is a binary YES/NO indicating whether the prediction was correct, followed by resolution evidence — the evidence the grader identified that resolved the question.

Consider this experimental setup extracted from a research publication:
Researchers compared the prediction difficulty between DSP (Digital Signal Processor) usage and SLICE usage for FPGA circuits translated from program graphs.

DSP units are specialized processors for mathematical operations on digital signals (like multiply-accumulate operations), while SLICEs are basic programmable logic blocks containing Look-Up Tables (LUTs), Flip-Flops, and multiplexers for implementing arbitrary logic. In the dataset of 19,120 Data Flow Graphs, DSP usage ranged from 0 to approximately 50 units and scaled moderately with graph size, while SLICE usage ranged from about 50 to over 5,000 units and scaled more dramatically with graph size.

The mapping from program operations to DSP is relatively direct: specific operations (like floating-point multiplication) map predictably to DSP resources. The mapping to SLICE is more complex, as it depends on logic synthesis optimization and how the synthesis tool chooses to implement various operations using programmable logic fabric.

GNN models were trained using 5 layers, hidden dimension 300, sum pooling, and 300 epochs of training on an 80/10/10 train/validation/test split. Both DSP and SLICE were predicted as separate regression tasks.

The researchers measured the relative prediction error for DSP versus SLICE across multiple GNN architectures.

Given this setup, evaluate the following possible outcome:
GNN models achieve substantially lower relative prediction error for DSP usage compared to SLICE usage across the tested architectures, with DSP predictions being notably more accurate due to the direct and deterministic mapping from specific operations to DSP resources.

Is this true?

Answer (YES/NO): NO